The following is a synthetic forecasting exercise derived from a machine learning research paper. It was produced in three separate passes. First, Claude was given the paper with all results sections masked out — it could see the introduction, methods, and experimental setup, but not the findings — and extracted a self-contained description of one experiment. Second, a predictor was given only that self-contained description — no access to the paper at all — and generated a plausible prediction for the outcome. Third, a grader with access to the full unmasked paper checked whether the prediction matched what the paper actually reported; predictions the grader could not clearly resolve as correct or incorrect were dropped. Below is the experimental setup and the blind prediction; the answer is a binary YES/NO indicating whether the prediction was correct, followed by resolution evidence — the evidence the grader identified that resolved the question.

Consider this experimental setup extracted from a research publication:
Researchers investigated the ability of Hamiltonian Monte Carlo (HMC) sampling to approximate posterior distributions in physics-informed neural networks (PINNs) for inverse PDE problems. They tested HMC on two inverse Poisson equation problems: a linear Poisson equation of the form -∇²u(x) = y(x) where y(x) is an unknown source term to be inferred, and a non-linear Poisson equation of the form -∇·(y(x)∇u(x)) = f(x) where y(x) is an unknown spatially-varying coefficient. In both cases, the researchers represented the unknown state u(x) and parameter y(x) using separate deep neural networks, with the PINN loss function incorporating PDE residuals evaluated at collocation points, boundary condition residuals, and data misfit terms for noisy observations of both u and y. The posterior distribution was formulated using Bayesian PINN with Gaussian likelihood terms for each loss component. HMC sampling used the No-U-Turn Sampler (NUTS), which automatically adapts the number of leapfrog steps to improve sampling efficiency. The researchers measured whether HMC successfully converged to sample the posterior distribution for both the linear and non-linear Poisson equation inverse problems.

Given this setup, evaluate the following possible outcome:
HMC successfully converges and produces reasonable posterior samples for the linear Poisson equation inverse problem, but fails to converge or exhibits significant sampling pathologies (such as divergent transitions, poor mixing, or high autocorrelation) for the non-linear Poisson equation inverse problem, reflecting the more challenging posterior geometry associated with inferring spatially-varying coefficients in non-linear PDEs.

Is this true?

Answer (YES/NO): NO